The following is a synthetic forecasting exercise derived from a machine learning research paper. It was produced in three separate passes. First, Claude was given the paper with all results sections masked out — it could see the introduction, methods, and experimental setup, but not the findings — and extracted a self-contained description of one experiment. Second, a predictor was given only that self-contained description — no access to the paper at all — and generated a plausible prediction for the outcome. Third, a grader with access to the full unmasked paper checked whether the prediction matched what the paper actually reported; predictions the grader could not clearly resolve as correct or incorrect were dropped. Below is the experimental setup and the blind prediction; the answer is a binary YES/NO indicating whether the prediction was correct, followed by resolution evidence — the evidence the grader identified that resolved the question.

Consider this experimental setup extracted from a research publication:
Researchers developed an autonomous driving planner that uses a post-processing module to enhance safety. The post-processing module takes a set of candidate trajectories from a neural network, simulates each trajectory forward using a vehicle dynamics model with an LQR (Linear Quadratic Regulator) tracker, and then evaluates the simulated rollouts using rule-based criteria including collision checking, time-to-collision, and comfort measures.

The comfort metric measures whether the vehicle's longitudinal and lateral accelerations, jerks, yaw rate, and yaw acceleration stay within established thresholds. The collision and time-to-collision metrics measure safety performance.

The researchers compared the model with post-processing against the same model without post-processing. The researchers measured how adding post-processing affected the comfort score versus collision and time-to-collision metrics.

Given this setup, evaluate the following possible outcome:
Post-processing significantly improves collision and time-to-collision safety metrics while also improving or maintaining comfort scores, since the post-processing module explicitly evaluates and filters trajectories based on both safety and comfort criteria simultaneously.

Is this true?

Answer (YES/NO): NO